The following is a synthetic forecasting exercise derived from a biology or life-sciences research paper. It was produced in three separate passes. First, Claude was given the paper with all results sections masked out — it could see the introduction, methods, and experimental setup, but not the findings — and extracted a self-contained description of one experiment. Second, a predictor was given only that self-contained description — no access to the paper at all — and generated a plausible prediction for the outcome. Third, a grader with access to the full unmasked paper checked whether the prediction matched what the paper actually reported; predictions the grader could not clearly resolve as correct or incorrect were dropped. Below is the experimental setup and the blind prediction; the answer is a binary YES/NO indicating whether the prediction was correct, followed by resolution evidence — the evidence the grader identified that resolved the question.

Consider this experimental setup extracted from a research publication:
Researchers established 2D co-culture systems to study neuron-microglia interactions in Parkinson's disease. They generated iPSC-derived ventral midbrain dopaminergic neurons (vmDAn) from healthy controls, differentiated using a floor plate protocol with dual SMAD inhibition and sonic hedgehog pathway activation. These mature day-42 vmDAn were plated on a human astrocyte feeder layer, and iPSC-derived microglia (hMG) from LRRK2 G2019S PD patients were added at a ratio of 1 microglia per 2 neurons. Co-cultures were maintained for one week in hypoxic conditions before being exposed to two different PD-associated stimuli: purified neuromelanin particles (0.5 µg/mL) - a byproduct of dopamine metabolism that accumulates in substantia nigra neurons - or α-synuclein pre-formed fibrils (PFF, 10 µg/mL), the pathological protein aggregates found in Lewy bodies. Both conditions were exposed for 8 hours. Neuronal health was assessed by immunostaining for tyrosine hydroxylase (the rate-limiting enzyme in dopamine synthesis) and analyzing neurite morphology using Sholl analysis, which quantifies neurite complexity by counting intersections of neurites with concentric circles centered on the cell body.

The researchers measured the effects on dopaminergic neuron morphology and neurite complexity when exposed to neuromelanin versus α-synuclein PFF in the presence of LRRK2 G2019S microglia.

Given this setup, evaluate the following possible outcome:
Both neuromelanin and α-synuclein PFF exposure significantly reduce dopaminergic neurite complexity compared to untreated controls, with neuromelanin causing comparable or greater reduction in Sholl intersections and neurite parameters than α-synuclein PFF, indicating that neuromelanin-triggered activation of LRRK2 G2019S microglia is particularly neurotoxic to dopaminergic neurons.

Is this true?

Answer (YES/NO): NO